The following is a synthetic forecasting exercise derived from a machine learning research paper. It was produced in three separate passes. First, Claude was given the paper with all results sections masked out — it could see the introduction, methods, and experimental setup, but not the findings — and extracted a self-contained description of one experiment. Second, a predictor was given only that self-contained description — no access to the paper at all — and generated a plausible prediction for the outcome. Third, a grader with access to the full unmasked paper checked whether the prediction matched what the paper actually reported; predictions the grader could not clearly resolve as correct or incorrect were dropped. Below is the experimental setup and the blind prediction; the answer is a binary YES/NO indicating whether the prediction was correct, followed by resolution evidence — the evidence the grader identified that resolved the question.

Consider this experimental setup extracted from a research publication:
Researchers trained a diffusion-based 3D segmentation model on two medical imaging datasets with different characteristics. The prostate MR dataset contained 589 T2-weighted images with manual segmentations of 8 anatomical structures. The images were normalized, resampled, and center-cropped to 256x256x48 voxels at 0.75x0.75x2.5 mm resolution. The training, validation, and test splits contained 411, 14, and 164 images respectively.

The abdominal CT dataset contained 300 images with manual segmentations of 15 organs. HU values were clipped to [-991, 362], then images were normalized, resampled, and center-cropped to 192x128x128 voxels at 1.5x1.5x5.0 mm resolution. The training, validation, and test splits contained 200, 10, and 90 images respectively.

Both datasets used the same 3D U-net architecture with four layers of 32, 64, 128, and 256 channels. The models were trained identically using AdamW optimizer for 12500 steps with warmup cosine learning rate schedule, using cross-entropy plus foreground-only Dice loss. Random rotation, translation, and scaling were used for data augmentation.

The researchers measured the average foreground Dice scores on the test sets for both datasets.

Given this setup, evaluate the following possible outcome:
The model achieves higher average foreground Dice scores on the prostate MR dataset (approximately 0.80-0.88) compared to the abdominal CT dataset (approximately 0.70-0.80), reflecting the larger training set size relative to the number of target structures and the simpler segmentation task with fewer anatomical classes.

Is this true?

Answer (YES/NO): NO